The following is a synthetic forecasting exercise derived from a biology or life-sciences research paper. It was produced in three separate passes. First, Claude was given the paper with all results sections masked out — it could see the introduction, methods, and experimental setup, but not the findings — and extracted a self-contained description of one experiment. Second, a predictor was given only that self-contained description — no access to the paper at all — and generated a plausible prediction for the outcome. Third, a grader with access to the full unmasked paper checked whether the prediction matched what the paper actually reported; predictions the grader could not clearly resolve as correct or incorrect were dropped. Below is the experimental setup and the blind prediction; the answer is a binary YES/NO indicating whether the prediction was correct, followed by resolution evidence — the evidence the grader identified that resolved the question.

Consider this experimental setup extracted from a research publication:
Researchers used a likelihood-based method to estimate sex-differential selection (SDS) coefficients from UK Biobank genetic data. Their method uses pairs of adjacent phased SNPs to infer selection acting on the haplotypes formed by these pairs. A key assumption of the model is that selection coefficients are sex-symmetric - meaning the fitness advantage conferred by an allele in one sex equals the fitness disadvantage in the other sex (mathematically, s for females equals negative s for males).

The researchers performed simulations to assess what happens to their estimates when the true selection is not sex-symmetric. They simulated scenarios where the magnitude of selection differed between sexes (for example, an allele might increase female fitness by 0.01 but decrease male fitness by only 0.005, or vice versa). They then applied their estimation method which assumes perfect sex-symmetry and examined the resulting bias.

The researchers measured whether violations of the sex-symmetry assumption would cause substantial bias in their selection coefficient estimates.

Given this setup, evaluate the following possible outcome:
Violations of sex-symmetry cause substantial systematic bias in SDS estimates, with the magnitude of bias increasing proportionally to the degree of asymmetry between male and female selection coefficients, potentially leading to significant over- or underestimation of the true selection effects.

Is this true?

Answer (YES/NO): NO